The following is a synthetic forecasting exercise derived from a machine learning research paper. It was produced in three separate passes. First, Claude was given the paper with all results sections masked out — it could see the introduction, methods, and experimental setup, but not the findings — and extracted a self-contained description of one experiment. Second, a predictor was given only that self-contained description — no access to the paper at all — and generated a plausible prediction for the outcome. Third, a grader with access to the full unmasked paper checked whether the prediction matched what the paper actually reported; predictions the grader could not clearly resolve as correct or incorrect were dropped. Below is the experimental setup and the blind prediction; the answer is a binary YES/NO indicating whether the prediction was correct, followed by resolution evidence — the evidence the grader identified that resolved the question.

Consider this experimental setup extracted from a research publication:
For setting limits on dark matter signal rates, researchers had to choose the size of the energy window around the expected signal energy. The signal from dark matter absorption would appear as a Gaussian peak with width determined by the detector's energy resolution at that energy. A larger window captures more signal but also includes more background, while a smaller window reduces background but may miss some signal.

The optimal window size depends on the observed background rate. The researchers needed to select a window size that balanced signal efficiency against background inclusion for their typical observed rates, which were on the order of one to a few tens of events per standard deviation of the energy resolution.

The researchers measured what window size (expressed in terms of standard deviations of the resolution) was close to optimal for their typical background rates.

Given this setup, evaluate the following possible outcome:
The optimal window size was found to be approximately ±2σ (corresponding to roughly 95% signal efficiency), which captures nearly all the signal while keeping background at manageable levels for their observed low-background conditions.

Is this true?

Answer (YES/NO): NO